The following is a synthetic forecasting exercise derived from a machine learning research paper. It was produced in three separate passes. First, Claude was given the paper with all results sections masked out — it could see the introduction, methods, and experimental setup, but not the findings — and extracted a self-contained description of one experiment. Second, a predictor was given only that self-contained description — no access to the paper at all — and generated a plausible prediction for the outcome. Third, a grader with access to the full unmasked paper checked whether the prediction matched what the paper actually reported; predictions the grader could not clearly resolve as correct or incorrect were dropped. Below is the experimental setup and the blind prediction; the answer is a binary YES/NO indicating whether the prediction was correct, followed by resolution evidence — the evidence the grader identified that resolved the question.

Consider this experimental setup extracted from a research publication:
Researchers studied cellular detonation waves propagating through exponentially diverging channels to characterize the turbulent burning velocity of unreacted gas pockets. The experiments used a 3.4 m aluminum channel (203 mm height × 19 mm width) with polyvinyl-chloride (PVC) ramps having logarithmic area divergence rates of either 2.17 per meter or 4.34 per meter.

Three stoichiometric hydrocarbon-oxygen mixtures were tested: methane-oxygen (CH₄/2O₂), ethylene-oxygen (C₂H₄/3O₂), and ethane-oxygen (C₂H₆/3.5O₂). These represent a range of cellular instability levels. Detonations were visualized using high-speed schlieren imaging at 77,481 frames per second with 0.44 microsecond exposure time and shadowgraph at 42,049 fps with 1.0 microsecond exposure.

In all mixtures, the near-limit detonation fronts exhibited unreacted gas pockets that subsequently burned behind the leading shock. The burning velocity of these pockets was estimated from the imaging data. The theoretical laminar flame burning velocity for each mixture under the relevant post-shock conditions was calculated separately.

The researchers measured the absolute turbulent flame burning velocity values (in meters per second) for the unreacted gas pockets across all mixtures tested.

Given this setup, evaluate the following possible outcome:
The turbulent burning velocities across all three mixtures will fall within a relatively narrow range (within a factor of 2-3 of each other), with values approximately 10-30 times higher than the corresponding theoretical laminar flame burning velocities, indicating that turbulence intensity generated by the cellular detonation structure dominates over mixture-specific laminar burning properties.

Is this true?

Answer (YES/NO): NO